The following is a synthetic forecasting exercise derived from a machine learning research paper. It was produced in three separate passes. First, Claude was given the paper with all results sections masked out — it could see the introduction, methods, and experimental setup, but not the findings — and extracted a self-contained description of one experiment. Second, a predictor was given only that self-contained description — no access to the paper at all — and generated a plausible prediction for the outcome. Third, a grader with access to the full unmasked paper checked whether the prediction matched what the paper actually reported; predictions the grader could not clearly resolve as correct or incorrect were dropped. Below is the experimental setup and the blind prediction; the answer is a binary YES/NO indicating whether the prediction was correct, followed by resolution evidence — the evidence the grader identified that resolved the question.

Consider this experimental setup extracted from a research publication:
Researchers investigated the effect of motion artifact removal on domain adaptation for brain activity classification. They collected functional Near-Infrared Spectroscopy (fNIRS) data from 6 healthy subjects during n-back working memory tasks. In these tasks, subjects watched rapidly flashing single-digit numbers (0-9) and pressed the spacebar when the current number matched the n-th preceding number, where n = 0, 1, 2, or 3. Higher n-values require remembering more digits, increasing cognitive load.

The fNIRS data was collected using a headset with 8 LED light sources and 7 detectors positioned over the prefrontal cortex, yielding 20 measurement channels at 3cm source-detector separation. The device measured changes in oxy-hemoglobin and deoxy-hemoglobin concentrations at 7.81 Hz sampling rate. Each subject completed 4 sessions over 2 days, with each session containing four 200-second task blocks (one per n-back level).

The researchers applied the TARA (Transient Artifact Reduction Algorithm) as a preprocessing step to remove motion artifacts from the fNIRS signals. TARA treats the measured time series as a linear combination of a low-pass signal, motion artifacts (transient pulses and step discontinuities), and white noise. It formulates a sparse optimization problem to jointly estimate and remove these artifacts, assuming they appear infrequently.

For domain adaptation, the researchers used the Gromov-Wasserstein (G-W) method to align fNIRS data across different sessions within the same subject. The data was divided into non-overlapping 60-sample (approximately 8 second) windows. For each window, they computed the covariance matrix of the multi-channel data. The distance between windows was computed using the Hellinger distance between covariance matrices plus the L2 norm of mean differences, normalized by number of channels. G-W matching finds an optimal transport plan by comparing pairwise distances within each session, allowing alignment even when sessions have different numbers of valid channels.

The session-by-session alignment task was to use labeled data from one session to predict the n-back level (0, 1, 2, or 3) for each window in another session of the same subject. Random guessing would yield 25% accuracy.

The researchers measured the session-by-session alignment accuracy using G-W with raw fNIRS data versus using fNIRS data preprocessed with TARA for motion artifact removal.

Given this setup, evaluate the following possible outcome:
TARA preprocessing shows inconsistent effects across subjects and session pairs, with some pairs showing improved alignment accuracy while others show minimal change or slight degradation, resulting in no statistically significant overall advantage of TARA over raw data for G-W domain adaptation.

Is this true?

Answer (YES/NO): NO